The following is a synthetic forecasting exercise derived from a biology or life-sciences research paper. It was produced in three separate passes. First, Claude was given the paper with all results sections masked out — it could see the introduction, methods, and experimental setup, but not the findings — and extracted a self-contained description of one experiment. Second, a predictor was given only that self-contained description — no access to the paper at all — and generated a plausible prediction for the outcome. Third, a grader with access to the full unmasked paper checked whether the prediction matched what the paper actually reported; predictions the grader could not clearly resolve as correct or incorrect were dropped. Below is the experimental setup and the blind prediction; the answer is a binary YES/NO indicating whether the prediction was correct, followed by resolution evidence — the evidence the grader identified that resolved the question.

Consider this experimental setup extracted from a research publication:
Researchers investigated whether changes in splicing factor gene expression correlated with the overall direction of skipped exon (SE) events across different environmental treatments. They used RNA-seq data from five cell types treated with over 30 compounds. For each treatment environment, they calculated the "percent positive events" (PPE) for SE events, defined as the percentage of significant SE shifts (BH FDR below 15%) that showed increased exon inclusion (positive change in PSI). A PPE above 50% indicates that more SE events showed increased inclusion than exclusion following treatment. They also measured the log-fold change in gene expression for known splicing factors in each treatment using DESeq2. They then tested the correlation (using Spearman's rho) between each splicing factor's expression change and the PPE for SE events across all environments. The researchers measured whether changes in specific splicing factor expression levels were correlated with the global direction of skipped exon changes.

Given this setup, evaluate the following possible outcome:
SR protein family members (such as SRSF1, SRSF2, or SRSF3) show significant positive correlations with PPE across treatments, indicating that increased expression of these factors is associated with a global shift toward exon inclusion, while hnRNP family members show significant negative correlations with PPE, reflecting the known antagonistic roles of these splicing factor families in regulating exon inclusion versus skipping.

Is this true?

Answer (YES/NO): NO